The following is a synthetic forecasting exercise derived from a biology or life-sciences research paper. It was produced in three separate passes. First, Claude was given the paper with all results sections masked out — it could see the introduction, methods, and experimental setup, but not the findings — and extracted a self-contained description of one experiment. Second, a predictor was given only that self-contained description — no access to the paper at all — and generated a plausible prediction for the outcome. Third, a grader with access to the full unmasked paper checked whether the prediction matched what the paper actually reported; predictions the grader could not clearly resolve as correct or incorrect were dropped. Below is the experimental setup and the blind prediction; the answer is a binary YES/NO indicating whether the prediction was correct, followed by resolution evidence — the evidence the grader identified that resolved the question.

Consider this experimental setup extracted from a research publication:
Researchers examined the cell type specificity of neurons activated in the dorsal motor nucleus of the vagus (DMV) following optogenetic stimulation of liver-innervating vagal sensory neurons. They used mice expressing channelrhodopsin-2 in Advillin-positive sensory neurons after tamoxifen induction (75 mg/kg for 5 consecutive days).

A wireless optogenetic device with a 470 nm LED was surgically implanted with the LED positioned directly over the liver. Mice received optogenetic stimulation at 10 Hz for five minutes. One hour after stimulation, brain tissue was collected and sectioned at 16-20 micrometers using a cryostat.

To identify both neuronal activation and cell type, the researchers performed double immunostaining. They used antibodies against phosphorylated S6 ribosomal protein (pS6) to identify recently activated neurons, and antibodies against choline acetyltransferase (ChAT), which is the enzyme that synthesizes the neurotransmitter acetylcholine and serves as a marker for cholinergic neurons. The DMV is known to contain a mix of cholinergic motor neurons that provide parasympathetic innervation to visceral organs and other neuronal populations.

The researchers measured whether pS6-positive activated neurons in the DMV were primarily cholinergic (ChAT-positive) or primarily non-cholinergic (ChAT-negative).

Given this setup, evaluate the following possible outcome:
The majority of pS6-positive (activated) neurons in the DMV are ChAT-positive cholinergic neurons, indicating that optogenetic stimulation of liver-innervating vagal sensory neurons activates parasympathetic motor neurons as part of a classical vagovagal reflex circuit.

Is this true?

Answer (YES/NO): YES